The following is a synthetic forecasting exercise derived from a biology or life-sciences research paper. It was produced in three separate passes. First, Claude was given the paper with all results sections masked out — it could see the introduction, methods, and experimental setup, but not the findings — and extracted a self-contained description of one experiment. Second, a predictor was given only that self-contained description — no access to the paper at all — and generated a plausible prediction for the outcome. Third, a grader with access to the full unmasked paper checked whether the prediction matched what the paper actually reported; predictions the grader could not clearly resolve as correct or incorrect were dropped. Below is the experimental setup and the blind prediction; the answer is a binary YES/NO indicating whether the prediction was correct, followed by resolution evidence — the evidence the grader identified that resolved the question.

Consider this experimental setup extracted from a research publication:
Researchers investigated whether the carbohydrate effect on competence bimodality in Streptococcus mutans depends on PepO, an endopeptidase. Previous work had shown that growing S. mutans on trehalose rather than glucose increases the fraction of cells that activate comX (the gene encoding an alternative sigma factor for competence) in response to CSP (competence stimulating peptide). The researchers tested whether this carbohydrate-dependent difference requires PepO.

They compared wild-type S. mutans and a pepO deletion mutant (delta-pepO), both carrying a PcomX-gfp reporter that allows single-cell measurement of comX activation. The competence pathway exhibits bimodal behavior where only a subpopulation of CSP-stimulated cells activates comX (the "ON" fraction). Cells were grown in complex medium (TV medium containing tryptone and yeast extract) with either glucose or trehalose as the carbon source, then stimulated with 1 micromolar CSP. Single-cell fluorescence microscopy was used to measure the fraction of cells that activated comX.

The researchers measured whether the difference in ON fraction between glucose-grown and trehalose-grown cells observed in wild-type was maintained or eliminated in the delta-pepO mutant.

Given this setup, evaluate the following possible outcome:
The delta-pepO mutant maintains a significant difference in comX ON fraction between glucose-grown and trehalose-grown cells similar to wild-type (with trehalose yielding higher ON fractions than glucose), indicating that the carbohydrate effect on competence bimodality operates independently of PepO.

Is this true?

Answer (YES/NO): NO